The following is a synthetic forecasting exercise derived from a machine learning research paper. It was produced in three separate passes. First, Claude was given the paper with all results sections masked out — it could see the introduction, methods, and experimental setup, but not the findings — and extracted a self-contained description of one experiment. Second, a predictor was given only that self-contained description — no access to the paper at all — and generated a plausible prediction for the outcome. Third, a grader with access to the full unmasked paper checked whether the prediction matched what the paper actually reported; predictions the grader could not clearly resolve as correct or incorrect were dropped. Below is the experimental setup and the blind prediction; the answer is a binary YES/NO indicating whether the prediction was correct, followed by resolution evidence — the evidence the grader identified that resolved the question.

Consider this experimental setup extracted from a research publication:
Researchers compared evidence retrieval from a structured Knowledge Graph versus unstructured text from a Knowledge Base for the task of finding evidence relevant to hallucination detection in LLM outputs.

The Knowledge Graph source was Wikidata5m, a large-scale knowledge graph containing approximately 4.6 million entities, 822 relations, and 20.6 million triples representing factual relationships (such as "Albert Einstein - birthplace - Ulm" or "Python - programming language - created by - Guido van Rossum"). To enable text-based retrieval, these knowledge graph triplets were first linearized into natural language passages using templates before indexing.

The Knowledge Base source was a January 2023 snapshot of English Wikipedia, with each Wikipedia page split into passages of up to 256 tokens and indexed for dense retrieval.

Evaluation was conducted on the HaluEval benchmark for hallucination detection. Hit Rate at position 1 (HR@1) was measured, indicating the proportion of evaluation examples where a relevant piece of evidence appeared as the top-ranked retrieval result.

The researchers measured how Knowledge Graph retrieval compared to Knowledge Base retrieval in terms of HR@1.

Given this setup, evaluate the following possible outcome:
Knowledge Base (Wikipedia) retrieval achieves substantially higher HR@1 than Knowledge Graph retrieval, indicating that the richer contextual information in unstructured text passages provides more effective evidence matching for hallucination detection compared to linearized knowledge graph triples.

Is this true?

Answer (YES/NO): YES